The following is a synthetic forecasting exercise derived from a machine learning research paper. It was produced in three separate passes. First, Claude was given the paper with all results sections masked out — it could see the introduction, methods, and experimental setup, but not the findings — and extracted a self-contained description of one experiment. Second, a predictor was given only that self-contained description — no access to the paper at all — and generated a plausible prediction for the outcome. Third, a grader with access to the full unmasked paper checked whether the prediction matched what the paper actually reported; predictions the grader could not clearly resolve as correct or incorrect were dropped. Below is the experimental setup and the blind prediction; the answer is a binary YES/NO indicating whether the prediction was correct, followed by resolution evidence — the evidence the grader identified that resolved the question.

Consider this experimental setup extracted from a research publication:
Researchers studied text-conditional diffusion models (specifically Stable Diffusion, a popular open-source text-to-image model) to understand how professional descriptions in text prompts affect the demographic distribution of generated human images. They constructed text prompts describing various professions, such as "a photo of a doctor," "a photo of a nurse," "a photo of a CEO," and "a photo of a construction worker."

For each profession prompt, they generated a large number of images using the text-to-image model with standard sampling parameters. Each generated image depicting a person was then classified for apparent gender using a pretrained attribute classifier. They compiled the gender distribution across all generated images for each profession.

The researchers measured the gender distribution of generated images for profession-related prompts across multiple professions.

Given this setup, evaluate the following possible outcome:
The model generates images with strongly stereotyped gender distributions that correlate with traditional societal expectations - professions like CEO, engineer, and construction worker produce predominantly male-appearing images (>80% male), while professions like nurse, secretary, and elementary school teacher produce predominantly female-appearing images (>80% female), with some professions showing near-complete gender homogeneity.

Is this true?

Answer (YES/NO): NO